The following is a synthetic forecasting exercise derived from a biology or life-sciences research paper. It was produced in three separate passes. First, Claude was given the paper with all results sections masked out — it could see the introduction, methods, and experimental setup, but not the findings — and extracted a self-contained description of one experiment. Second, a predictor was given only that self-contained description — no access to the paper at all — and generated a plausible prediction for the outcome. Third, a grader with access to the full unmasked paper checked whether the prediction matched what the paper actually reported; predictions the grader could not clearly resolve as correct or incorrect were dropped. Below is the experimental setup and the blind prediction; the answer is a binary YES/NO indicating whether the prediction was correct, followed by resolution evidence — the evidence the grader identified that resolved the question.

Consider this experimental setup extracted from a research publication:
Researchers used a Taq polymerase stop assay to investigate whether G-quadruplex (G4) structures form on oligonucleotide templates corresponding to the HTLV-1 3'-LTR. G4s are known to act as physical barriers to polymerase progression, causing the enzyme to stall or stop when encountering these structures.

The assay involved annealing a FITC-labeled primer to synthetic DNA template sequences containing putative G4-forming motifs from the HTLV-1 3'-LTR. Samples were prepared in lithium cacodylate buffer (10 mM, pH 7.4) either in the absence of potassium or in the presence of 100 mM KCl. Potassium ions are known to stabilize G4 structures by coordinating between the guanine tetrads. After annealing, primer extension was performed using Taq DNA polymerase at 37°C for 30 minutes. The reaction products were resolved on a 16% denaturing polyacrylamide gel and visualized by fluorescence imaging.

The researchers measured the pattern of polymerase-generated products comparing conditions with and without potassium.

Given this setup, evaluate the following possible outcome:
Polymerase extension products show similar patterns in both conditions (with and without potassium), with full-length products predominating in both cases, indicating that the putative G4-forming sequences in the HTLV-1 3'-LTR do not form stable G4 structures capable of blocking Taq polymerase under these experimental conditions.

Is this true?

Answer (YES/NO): YES